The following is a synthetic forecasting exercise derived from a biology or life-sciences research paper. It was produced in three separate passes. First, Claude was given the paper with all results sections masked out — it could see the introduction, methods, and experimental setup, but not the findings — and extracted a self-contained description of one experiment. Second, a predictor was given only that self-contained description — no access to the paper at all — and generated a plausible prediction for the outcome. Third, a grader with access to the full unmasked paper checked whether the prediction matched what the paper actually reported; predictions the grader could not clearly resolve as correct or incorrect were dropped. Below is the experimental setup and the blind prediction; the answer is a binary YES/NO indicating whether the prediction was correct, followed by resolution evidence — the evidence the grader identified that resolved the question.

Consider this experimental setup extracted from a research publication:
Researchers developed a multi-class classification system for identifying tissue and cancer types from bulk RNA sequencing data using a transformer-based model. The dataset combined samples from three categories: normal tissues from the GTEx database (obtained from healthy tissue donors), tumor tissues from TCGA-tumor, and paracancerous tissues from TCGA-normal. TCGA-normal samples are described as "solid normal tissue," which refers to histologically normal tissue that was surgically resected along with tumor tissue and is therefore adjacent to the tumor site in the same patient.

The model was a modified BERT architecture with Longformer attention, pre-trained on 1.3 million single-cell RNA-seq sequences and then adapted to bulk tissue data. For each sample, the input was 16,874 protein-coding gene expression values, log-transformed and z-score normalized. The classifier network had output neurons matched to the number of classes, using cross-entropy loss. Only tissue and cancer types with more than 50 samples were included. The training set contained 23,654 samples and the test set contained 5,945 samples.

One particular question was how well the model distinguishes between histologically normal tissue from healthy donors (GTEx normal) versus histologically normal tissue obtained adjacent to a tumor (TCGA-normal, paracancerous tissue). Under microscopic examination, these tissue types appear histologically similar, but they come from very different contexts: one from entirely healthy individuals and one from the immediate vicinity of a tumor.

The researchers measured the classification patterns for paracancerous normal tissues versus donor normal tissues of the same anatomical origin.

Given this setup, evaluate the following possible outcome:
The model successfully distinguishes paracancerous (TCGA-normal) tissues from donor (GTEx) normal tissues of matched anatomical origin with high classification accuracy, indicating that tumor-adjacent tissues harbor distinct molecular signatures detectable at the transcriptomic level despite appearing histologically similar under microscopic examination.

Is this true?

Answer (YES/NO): YES